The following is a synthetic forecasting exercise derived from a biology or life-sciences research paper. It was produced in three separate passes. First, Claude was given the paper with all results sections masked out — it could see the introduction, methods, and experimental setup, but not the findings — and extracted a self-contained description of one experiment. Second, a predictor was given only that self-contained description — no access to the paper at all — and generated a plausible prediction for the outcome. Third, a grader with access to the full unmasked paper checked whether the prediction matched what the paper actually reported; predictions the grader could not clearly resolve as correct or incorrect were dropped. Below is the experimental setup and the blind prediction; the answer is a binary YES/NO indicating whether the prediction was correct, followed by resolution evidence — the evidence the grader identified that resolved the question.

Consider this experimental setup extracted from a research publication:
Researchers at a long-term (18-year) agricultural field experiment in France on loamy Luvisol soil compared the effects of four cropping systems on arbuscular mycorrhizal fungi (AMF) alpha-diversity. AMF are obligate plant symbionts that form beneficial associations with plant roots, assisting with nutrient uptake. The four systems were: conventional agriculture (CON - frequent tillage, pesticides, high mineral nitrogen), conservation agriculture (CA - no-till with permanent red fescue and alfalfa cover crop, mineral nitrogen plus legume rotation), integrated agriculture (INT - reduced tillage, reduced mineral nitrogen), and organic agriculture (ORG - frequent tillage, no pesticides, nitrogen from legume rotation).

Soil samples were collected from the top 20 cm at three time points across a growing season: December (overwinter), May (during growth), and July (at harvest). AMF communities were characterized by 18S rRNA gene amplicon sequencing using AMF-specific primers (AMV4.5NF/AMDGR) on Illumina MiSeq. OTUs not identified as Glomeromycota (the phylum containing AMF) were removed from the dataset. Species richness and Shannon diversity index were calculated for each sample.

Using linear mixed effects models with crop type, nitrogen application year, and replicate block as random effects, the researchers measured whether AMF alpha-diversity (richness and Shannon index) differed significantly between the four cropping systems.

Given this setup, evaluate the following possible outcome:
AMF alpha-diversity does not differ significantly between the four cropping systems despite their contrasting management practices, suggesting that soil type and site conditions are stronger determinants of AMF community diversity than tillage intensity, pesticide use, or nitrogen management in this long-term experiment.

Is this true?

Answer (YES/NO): NO